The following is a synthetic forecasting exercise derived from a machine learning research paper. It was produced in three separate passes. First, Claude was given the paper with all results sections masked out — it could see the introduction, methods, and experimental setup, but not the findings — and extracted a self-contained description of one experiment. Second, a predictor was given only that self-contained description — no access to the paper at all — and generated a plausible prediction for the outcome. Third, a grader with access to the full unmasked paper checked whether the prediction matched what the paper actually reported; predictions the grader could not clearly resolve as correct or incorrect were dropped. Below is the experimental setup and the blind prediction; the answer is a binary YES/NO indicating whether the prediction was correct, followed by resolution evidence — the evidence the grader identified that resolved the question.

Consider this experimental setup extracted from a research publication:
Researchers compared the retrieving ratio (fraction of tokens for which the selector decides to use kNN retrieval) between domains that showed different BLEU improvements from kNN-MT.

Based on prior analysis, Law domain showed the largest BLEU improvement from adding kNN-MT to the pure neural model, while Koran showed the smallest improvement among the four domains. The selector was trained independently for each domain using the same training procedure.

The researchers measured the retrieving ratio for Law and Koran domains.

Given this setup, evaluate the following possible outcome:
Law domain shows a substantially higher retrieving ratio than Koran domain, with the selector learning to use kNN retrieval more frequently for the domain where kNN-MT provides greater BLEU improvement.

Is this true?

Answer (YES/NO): YES